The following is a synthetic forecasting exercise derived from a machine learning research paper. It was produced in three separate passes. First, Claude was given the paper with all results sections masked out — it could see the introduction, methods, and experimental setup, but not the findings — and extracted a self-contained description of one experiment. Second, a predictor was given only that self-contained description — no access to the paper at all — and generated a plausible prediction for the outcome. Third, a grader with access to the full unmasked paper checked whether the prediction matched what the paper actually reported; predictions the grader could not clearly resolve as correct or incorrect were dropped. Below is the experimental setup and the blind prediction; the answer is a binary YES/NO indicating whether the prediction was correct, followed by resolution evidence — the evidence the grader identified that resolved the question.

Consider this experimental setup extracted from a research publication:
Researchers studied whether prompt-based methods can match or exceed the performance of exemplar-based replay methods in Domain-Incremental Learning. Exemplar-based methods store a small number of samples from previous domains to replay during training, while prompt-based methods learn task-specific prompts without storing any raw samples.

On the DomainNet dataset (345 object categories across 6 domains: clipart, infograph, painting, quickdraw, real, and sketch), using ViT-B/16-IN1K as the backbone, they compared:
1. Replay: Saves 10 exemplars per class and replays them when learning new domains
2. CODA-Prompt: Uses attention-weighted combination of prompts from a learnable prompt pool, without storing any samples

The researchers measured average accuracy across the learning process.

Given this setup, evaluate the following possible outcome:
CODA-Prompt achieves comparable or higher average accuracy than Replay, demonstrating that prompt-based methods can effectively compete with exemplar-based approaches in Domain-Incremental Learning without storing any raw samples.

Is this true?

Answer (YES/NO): NO